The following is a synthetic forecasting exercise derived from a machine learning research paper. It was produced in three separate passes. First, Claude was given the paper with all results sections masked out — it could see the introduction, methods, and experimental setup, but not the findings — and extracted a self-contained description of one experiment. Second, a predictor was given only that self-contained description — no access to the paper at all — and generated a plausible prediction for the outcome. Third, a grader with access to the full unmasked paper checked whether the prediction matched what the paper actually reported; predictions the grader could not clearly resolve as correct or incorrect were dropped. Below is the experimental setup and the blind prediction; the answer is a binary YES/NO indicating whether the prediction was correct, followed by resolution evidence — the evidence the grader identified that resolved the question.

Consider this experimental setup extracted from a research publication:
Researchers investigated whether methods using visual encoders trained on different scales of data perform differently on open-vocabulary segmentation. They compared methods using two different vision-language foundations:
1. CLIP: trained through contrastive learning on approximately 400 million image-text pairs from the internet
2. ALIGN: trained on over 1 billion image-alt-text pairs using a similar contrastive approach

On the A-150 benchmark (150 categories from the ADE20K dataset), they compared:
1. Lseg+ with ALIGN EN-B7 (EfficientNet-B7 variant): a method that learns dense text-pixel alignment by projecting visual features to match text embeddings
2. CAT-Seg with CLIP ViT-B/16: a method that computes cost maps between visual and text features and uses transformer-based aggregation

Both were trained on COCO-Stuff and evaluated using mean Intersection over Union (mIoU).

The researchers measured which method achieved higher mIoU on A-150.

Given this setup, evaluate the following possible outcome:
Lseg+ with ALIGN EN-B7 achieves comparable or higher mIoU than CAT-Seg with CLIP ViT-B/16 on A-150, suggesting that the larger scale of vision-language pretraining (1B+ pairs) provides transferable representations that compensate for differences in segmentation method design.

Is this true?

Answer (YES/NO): NO